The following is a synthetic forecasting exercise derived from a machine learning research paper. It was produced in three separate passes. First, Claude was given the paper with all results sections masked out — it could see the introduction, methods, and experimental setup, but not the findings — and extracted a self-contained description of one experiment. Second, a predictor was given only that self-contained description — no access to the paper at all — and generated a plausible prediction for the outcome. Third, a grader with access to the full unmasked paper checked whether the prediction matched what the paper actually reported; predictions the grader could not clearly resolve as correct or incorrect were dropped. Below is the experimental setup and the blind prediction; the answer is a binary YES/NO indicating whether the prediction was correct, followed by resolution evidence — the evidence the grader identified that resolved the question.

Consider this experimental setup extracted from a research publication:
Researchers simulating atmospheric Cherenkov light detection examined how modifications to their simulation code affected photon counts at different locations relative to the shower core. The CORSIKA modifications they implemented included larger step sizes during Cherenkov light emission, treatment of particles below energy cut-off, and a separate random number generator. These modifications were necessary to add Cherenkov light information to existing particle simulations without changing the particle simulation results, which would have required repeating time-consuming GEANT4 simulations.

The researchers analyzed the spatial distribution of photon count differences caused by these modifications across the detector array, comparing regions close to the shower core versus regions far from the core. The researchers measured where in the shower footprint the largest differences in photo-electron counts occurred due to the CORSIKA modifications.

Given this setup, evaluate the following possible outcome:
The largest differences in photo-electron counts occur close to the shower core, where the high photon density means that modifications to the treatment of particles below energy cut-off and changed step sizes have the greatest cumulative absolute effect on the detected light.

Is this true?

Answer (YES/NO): YES